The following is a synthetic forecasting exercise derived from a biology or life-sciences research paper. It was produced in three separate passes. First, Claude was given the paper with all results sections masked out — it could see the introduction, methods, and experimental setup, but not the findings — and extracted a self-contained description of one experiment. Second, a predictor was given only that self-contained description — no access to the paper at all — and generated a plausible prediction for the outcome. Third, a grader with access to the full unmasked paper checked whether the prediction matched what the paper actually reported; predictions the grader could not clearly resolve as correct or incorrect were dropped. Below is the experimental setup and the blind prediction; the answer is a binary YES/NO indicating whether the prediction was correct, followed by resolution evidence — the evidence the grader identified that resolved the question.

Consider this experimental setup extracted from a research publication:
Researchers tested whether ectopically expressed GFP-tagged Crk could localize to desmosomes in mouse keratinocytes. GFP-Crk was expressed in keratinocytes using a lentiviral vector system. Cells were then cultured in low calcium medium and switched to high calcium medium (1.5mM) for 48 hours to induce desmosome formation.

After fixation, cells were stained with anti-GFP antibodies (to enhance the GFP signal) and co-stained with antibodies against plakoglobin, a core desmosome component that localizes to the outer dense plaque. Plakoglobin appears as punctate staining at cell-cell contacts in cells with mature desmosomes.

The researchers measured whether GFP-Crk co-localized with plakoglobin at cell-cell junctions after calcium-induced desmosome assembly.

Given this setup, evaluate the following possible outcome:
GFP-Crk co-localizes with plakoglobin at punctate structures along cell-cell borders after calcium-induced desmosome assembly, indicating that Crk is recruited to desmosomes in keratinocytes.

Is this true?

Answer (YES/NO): YES